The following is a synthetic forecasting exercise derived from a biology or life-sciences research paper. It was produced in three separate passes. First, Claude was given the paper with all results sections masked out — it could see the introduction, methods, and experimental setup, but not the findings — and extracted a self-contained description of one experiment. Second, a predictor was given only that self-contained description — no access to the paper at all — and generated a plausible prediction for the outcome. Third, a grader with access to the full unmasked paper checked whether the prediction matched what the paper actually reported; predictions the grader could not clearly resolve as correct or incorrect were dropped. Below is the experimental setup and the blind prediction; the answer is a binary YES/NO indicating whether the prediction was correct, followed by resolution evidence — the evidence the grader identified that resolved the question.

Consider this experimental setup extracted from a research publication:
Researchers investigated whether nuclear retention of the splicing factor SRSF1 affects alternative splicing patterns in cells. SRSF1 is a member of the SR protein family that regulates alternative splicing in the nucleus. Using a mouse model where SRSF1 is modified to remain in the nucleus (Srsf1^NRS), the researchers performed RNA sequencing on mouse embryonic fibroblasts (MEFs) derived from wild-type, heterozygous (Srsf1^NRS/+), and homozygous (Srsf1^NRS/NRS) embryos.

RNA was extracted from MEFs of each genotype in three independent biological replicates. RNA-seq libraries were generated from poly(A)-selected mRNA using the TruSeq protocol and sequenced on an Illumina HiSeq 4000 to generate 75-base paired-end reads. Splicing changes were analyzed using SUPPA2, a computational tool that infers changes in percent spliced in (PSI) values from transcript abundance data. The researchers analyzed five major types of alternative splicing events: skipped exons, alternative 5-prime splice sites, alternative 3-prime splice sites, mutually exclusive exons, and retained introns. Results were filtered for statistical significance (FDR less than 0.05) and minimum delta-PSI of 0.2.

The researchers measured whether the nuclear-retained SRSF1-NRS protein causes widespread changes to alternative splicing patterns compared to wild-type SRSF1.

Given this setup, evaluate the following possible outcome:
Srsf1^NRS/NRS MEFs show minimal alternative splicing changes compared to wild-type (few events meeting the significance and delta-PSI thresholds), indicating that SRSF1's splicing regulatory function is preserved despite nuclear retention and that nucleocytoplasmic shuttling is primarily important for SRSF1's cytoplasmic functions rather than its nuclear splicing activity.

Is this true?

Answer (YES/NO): YES